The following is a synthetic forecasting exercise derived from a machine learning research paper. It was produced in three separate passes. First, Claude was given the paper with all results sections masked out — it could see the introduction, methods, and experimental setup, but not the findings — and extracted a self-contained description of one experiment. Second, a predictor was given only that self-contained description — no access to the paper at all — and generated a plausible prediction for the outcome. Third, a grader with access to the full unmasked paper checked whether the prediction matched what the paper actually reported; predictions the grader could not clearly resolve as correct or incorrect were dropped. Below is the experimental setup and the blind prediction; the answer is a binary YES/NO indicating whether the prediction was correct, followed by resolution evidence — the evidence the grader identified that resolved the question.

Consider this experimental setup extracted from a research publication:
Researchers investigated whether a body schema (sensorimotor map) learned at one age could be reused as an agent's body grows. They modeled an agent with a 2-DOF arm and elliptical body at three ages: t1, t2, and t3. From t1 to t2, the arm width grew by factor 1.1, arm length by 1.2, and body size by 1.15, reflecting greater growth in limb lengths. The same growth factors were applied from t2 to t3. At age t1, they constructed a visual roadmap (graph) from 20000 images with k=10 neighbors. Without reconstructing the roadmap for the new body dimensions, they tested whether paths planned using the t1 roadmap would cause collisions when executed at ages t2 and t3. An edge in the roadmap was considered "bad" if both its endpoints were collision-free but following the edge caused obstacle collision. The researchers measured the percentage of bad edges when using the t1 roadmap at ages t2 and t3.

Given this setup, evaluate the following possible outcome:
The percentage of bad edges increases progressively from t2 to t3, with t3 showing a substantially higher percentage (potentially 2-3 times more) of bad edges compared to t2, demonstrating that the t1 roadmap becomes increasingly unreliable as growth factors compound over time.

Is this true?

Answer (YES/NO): NO